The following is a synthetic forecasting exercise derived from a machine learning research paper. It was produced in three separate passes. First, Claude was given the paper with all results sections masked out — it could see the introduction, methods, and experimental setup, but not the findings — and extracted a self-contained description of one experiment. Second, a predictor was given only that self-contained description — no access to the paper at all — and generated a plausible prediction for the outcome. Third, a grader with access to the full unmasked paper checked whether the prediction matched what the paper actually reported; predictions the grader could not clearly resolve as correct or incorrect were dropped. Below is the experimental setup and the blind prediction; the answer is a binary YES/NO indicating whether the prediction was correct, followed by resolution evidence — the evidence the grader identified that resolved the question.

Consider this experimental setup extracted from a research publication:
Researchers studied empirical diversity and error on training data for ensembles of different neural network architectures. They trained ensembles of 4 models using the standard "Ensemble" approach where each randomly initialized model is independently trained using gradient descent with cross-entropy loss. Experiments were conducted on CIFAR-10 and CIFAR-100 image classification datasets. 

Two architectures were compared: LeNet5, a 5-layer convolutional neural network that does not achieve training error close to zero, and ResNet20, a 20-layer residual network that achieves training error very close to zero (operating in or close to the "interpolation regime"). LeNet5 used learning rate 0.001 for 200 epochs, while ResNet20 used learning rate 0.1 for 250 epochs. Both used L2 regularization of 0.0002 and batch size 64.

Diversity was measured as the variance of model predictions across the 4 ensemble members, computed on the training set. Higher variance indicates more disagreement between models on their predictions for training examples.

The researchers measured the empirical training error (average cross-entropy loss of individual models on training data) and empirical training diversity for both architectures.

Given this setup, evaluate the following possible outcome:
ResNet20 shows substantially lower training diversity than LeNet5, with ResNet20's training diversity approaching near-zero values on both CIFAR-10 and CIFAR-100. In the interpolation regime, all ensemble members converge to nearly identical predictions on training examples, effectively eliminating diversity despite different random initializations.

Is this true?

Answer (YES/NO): YES